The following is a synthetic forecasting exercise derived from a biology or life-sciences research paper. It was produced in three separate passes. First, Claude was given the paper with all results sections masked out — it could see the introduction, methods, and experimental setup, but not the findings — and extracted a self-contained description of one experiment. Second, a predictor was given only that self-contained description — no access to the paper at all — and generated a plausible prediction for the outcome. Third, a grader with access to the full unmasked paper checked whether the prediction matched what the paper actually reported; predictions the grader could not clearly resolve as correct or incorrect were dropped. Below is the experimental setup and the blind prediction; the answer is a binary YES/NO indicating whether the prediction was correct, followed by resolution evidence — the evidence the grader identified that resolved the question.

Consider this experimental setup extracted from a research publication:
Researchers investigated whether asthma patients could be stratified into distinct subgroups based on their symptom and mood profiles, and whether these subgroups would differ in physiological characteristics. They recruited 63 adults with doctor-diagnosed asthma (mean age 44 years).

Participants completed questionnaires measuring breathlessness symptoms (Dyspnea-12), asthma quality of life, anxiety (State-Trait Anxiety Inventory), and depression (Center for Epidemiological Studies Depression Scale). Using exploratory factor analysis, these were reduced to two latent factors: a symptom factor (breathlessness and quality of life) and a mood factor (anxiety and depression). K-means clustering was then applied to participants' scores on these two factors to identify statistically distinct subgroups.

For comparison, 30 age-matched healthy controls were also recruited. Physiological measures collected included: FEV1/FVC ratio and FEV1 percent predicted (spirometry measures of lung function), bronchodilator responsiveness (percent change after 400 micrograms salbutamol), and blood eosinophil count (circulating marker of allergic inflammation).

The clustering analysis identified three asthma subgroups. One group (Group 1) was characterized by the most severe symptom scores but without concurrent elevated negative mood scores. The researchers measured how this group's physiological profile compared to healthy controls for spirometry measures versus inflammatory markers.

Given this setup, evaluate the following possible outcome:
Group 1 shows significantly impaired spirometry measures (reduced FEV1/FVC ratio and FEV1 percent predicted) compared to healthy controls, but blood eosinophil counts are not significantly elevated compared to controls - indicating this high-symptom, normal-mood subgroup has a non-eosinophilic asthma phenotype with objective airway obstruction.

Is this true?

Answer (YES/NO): NO